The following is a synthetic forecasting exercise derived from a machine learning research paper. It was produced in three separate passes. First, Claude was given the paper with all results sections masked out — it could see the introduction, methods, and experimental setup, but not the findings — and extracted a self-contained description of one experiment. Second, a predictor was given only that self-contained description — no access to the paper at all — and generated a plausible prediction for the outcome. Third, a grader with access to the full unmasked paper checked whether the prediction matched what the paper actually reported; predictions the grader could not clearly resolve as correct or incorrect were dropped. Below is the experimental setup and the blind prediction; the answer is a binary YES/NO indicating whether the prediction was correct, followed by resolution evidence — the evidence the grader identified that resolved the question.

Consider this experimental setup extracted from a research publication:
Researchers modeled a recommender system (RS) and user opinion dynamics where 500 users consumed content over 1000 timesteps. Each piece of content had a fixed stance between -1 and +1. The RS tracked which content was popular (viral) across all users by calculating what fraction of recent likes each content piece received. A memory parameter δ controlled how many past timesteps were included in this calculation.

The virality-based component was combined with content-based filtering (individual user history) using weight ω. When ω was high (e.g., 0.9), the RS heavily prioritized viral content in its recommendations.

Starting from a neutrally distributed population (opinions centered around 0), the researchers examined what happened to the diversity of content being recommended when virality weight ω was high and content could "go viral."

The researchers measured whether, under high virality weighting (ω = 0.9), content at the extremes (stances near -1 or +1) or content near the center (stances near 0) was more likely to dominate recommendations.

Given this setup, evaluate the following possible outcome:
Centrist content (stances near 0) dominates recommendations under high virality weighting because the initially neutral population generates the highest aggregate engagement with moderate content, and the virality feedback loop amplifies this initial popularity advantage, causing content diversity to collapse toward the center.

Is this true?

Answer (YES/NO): YES